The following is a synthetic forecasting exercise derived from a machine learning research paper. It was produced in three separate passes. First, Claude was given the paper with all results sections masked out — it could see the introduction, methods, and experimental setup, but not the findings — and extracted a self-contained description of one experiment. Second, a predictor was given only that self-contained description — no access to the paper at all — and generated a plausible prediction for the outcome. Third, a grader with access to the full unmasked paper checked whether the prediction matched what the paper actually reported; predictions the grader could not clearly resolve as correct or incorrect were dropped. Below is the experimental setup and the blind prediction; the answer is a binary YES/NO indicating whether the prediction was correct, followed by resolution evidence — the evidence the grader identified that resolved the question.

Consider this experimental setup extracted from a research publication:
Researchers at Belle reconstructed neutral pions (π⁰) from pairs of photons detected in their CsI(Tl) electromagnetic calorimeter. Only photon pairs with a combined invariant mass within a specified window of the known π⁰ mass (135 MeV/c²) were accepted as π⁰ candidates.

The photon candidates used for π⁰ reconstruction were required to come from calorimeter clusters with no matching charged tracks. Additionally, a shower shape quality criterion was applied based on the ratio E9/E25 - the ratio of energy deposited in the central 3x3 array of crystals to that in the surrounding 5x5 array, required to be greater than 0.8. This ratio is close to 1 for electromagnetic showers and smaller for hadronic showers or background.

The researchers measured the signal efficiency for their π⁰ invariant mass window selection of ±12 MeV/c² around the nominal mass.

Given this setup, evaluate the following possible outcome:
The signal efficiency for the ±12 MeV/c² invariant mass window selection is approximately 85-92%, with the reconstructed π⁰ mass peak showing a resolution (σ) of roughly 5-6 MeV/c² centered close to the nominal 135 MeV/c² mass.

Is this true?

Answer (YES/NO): YES